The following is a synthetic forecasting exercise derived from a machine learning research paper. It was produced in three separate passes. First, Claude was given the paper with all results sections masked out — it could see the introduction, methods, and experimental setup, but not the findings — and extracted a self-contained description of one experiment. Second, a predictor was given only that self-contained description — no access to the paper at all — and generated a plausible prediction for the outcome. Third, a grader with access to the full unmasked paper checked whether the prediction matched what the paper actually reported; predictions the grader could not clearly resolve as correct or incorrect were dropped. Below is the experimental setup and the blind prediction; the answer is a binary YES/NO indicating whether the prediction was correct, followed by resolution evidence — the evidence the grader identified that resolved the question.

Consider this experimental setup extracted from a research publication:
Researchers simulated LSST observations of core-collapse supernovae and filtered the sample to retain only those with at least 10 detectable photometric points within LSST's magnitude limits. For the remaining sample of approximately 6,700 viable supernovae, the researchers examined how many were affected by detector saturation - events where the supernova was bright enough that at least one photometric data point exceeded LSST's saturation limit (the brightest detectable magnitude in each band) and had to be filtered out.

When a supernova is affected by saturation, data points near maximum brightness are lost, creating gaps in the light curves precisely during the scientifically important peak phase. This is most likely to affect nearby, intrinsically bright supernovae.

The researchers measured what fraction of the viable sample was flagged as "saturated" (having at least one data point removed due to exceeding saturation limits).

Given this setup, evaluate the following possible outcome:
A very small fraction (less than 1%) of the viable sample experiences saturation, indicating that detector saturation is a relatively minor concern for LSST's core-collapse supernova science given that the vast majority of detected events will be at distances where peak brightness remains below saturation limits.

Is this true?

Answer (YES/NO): NO